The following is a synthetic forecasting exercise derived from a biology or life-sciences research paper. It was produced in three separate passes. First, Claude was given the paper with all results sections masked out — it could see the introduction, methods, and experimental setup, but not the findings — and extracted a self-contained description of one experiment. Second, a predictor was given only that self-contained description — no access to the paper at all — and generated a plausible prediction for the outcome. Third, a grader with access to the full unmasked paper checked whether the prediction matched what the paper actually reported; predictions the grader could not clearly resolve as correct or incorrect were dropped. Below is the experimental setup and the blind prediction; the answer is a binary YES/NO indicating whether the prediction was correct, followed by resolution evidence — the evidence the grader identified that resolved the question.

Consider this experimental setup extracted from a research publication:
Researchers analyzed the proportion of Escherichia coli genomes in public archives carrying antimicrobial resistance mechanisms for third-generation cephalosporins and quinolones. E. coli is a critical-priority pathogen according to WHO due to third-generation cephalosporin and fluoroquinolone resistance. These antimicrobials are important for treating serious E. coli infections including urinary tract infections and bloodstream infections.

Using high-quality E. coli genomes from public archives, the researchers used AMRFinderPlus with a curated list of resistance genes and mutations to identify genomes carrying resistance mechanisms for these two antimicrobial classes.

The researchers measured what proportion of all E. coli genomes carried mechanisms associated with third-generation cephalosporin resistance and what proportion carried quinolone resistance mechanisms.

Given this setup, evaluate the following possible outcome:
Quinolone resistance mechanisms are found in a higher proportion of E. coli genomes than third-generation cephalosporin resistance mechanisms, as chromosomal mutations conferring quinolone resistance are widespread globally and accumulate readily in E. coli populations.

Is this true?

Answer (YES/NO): YES